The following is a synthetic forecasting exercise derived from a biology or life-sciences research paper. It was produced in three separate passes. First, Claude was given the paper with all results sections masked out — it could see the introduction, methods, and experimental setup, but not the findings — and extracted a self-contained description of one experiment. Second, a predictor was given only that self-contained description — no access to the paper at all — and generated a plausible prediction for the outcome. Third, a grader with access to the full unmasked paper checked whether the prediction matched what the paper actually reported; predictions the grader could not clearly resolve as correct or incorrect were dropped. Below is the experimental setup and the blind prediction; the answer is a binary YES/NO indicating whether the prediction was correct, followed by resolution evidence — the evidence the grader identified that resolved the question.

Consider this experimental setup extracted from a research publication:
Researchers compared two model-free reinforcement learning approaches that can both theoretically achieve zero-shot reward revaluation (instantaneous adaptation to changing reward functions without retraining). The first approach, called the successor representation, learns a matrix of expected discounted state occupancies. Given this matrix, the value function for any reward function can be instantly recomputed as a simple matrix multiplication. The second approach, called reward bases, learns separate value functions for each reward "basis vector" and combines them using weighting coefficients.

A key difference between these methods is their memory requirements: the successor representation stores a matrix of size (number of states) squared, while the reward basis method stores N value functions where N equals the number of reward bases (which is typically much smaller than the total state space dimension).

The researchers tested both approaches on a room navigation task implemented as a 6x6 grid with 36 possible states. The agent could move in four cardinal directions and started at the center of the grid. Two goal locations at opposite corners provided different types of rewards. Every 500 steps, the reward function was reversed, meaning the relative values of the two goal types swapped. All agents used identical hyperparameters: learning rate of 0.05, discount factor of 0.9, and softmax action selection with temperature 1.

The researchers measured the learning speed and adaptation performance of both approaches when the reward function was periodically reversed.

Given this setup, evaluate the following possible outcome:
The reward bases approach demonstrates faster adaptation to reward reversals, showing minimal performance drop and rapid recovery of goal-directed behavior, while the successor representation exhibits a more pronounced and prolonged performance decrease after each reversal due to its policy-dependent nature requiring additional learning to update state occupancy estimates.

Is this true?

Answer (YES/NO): NO